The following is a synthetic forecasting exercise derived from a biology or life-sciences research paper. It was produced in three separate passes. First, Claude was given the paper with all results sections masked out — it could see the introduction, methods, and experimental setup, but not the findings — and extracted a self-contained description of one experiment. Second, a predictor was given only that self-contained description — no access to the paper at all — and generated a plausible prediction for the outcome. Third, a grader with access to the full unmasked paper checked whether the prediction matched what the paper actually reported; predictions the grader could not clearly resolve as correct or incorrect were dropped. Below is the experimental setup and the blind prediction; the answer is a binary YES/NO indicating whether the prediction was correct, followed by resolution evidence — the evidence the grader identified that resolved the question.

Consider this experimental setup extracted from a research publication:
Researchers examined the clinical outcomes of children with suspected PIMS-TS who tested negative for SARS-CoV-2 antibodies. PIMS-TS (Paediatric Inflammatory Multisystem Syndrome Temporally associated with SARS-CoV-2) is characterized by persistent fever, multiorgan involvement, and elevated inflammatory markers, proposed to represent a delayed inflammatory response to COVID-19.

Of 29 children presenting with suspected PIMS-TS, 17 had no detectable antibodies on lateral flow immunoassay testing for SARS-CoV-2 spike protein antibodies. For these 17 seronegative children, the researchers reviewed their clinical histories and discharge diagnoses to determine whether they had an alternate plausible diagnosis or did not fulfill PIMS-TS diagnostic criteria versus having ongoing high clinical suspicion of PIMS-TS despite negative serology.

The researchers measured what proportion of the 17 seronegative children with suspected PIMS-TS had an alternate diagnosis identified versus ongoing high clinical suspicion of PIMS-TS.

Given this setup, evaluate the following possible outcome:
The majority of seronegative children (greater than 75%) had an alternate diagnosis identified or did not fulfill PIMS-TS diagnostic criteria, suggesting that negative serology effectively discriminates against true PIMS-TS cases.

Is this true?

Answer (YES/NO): NO